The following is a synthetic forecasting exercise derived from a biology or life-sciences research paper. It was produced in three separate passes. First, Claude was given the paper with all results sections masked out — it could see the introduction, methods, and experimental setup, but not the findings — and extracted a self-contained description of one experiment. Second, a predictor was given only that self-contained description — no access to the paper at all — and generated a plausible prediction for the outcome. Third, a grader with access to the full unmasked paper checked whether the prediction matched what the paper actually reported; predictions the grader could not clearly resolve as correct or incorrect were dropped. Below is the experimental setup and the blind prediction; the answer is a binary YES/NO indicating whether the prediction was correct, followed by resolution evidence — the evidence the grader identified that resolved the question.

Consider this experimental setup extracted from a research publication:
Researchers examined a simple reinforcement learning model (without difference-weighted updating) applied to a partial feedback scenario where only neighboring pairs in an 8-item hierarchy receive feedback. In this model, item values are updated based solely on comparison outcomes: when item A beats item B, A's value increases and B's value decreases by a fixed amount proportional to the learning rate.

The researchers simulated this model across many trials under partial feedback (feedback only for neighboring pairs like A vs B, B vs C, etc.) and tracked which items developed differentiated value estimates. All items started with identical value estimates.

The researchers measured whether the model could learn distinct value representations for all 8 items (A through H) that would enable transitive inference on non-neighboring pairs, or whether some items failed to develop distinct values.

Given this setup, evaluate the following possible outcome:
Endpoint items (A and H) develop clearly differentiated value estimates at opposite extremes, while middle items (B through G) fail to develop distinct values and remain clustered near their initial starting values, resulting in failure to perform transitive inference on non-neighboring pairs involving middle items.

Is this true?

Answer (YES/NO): YES